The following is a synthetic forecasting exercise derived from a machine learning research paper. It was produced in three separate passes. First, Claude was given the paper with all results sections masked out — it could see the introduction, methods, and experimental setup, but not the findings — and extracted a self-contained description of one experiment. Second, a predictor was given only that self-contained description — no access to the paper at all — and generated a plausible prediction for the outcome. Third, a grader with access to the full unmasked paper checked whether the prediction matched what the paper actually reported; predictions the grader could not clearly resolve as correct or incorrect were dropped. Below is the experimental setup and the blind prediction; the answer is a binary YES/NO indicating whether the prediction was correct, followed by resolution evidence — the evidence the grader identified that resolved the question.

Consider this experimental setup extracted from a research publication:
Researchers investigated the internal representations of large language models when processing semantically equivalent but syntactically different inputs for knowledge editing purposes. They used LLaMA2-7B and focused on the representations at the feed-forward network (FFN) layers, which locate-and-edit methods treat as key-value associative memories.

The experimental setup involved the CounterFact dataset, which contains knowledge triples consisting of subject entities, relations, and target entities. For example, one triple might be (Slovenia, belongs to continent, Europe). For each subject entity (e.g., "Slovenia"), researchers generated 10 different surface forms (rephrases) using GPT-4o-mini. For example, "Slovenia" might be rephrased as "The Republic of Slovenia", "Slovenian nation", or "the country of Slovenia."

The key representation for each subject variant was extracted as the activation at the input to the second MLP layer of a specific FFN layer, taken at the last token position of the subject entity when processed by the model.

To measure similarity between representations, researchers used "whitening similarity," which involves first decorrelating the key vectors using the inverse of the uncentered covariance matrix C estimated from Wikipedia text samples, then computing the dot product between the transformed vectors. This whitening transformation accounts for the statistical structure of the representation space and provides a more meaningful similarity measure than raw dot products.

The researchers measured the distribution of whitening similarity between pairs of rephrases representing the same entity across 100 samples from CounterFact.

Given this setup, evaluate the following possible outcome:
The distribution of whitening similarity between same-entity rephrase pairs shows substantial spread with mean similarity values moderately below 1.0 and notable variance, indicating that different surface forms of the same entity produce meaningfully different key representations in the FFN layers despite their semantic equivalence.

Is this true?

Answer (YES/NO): NO